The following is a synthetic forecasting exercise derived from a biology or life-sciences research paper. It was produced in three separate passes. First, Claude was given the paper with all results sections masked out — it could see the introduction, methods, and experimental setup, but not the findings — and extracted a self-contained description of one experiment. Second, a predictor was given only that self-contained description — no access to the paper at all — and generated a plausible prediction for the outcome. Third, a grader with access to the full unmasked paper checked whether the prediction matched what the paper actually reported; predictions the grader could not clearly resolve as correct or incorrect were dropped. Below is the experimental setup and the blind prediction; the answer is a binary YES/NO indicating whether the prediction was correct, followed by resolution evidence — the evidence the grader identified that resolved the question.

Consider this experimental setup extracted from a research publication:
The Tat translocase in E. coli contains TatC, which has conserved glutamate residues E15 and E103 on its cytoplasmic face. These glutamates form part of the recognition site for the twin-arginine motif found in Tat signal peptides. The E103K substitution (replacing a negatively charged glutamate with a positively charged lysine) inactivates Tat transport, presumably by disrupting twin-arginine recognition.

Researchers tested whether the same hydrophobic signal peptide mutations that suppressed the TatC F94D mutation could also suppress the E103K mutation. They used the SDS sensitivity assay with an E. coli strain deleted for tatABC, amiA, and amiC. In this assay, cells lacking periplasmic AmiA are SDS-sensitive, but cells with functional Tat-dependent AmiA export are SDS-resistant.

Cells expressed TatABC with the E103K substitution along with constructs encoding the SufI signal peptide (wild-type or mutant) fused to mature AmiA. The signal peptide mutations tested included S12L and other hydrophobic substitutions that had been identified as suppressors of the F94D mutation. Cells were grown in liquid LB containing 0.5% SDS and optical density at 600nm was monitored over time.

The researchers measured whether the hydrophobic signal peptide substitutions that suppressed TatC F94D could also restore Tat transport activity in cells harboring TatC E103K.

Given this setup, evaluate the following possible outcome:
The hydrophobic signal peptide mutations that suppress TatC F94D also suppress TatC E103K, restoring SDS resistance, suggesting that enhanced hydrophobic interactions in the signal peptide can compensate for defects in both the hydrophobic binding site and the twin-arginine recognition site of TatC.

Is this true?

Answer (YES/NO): YES